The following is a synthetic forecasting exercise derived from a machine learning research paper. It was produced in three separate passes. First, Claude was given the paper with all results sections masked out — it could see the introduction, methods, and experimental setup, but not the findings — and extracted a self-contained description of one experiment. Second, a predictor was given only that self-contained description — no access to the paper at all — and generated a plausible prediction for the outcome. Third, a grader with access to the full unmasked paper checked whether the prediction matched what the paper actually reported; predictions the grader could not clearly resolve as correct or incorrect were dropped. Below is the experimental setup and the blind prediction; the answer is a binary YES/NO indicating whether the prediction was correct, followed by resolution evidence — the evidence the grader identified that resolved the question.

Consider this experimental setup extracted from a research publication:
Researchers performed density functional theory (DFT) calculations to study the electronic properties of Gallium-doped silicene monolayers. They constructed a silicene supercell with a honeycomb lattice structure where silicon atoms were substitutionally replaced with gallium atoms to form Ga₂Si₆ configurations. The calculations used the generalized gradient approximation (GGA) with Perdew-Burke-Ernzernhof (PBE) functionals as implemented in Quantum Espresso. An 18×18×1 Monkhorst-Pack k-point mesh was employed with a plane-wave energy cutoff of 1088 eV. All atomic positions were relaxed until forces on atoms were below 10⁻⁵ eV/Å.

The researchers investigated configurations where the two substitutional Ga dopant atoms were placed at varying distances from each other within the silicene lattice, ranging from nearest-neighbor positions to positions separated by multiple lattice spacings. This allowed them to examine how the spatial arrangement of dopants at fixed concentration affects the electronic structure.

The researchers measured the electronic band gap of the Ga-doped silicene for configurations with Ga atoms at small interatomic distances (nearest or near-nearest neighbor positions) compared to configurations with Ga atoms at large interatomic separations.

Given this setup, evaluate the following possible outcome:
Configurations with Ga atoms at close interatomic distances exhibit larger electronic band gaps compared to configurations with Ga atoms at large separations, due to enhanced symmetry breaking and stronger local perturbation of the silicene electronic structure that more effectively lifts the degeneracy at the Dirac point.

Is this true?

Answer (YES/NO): NO